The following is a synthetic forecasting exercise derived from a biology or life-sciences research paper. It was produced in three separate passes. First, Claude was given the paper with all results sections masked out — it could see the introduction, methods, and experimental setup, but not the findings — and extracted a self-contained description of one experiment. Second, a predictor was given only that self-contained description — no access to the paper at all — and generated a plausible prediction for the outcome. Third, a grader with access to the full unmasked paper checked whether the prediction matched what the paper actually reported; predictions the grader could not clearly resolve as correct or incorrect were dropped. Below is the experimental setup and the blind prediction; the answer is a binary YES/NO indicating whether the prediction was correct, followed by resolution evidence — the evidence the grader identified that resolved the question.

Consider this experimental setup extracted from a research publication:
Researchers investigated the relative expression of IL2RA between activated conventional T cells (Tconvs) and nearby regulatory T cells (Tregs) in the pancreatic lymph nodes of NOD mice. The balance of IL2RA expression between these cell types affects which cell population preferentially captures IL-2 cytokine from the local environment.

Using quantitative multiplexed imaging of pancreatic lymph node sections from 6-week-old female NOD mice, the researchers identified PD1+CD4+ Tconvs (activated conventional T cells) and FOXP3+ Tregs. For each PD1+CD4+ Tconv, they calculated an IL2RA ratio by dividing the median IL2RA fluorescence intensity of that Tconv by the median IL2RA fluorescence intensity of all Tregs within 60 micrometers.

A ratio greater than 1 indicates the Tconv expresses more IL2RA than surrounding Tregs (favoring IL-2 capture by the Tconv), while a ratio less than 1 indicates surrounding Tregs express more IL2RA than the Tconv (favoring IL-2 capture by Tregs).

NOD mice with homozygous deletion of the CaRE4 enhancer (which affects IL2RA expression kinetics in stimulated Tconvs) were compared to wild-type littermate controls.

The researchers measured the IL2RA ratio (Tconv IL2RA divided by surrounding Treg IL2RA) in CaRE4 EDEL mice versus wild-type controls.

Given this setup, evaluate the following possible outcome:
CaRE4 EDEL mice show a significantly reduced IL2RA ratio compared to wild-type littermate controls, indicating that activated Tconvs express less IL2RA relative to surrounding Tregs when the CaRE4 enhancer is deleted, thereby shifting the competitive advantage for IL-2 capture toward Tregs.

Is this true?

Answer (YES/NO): YES